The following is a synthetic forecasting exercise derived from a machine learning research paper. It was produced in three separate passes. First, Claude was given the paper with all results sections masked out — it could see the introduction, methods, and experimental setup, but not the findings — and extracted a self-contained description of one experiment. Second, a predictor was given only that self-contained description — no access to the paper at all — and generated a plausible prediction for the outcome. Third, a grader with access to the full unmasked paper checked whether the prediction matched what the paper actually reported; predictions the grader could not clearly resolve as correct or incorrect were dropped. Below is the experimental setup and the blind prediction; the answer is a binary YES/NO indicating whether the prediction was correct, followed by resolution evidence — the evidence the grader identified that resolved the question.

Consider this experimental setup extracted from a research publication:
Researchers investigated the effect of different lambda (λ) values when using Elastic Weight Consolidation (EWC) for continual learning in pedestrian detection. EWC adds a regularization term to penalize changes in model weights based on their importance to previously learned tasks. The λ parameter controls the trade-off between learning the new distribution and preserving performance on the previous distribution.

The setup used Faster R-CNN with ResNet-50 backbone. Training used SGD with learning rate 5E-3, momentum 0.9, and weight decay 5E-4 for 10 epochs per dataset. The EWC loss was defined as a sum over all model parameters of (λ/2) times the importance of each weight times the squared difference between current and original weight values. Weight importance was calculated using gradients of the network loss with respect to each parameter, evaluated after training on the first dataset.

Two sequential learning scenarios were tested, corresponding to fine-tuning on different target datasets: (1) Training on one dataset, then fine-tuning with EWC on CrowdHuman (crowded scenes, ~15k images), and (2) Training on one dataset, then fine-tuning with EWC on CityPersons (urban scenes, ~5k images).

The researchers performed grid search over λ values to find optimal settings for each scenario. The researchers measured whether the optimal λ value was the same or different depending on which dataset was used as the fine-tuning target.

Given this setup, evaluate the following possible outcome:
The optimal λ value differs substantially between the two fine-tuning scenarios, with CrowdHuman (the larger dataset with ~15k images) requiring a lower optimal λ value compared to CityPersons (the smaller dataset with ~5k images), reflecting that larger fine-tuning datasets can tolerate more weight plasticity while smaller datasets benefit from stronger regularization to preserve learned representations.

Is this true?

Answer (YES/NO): NO